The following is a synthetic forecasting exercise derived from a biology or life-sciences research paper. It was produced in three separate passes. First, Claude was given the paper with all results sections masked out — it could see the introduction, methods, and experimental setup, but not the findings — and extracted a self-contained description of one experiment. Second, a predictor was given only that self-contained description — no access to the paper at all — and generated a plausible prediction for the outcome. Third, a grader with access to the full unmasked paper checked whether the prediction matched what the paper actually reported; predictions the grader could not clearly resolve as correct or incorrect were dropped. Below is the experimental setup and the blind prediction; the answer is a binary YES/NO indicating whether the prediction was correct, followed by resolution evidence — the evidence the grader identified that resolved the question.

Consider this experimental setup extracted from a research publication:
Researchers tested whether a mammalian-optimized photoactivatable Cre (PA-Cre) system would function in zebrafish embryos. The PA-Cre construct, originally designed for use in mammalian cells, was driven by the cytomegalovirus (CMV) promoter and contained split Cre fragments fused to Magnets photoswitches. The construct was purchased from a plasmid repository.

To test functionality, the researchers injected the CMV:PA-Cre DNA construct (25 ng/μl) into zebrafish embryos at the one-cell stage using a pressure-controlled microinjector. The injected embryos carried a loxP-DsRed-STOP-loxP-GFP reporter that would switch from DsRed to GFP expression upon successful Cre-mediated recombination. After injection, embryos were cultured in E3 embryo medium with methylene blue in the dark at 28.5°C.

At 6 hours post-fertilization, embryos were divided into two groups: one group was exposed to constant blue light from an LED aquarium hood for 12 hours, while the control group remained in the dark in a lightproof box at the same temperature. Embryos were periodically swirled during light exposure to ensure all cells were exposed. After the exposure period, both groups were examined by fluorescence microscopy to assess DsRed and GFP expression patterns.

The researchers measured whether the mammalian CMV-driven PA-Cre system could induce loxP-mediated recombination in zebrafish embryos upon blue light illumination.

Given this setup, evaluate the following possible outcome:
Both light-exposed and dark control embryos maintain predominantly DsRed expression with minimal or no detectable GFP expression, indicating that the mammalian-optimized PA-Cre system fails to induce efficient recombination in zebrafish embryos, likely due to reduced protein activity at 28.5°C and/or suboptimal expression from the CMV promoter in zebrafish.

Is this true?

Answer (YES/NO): NO